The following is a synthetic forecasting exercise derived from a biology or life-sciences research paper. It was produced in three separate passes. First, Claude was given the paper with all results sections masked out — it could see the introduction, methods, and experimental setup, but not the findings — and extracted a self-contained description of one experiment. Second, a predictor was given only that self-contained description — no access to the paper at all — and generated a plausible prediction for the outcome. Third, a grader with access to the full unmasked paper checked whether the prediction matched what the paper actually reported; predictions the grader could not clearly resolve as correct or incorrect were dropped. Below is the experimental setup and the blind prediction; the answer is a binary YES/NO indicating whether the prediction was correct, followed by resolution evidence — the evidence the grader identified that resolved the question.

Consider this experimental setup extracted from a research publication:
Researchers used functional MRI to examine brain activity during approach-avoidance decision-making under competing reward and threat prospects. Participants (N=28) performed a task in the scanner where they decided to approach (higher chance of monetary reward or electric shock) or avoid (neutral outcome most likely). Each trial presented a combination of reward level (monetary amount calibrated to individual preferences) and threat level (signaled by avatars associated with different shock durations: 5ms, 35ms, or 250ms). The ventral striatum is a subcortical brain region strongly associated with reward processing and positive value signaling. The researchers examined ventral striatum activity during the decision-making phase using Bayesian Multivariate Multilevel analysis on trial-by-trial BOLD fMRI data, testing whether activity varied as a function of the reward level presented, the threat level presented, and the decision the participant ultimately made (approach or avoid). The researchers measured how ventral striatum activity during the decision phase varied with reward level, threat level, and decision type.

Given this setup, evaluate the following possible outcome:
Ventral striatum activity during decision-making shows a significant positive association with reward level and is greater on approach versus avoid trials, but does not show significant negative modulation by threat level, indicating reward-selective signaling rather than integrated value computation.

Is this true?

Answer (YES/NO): NO